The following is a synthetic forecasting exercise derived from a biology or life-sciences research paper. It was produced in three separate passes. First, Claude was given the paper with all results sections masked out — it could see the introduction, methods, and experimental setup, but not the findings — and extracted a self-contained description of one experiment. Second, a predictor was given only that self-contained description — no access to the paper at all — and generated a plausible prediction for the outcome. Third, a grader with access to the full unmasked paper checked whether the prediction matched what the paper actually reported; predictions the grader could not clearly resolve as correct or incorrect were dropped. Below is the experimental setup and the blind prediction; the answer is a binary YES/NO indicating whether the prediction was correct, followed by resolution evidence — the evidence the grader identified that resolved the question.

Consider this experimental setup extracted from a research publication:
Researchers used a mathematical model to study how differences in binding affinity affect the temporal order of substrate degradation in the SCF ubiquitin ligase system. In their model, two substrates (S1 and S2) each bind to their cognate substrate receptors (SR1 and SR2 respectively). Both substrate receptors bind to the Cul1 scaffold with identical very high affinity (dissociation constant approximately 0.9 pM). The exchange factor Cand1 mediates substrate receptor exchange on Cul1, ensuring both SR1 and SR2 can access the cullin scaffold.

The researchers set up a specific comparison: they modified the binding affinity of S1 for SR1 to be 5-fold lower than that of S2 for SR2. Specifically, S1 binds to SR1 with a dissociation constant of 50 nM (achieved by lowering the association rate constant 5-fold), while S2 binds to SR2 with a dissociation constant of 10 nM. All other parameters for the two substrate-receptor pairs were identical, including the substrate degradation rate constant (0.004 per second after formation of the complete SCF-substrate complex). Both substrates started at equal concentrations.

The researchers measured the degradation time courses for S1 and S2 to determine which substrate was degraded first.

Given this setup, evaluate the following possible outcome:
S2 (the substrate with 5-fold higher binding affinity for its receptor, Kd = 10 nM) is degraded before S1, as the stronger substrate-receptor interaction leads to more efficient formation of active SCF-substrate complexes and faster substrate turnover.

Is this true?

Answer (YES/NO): YES